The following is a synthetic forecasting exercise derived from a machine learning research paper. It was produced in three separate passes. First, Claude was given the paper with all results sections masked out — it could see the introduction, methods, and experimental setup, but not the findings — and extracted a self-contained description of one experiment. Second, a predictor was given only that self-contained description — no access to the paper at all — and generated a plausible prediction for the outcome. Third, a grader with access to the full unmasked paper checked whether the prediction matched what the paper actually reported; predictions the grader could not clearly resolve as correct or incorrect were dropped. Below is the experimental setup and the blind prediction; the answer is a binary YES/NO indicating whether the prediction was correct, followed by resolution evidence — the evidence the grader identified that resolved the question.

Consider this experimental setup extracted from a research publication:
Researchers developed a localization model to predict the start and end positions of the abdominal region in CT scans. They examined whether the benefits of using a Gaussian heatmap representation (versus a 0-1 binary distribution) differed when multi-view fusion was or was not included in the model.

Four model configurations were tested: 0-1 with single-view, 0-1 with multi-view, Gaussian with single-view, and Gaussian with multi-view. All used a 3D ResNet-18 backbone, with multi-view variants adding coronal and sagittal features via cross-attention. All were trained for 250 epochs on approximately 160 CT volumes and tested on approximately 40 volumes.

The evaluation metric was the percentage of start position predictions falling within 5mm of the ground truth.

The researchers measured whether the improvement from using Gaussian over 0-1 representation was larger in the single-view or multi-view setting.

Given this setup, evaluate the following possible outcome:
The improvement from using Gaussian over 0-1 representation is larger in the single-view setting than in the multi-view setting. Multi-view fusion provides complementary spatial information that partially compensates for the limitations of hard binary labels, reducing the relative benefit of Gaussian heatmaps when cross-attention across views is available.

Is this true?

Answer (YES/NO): YES